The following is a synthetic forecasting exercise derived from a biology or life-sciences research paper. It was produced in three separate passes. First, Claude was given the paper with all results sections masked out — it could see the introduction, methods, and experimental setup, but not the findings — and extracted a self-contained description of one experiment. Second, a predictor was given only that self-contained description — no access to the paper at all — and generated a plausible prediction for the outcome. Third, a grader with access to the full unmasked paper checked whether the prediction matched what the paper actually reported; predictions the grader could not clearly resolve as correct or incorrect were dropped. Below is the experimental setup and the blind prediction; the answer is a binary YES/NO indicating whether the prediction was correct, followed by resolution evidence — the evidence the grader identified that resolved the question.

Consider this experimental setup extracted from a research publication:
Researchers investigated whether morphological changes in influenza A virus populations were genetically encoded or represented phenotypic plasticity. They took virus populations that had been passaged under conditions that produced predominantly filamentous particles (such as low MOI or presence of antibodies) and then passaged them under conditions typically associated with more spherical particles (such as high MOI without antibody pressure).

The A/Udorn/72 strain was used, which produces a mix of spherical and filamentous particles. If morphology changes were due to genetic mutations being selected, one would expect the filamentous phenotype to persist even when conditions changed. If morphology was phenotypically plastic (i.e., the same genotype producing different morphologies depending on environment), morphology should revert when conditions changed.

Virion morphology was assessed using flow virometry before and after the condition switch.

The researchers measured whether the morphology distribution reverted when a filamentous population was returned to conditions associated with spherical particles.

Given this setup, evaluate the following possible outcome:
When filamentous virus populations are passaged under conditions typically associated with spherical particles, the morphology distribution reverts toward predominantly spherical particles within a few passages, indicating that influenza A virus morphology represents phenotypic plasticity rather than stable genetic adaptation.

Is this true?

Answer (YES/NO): YES